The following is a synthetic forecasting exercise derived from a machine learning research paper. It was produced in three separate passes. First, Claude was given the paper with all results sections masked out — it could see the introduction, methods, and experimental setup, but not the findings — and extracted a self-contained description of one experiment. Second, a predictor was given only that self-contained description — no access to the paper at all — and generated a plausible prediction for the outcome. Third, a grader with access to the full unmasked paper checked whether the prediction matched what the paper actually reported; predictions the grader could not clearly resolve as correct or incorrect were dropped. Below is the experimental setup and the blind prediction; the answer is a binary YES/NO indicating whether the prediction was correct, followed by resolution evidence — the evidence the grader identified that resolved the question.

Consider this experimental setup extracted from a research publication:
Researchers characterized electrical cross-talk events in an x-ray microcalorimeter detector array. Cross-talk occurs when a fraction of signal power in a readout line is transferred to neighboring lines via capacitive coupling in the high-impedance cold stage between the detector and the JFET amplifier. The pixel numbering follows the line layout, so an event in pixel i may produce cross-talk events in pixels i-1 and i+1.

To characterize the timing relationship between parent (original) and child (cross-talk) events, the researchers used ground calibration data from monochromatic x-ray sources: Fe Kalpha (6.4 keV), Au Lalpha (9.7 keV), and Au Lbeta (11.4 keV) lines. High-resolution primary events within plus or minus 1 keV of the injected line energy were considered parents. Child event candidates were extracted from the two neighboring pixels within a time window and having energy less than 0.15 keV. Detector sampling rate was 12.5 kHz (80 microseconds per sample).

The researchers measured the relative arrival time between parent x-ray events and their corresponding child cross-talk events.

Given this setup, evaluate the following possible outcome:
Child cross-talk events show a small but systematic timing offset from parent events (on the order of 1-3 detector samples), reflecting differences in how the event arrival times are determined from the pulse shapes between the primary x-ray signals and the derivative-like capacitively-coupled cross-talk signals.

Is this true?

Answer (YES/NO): NO